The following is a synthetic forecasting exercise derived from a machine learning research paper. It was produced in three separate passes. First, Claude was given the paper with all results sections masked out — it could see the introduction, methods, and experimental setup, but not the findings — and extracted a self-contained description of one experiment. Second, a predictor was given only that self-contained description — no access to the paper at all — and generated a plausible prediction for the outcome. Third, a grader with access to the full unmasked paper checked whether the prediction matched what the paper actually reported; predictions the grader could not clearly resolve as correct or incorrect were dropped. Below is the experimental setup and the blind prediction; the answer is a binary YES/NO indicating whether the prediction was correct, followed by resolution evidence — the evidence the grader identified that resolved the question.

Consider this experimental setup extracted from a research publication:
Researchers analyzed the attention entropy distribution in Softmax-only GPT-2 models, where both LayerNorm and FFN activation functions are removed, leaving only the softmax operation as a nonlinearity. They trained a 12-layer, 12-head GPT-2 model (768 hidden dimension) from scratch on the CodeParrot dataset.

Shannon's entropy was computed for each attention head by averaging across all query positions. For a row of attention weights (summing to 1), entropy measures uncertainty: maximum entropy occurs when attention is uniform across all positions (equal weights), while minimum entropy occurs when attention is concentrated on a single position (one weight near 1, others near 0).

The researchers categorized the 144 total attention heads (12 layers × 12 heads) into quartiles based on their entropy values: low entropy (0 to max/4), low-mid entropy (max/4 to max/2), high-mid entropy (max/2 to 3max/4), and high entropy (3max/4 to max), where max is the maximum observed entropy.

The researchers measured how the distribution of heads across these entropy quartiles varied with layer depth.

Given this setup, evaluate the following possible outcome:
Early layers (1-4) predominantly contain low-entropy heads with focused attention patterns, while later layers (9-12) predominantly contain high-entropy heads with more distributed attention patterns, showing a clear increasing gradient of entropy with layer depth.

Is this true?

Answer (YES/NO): NO